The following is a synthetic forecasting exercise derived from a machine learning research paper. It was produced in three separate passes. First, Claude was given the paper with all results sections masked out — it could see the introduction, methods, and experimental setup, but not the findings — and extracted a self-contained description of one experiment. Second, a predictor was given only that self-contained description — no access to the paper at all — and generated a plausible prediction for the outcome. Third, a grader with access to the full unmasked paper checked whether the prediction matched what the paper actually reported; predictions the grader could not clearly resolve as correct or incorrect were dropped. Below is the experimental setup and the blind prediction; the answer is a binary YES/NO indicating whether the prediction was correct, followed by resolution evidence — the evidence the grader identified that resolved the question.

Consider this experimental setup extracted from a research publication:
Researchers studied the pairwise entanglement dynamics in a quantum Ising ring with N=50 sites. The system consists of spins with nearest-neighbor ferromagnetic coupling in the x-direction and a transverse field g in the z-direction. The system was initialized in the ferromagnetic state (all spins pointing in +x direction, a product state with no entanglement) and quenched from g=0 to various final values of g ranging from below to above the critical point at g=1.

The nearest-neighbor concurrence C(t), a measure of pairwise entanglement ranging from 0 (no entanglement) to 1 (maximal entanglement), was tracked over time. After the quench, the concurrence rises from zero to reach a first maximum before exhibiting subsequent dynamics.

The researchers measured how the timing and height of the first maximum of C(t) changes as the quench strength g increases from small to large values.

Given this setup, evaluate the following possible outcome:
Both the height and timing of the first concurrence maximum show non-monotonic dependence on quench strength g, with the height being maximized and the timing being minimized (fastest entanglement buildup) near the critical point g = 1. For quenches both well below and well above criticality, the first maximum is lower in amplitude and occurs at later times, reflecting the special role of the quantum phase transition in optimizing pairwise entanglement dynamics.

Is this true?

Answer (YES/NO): NO